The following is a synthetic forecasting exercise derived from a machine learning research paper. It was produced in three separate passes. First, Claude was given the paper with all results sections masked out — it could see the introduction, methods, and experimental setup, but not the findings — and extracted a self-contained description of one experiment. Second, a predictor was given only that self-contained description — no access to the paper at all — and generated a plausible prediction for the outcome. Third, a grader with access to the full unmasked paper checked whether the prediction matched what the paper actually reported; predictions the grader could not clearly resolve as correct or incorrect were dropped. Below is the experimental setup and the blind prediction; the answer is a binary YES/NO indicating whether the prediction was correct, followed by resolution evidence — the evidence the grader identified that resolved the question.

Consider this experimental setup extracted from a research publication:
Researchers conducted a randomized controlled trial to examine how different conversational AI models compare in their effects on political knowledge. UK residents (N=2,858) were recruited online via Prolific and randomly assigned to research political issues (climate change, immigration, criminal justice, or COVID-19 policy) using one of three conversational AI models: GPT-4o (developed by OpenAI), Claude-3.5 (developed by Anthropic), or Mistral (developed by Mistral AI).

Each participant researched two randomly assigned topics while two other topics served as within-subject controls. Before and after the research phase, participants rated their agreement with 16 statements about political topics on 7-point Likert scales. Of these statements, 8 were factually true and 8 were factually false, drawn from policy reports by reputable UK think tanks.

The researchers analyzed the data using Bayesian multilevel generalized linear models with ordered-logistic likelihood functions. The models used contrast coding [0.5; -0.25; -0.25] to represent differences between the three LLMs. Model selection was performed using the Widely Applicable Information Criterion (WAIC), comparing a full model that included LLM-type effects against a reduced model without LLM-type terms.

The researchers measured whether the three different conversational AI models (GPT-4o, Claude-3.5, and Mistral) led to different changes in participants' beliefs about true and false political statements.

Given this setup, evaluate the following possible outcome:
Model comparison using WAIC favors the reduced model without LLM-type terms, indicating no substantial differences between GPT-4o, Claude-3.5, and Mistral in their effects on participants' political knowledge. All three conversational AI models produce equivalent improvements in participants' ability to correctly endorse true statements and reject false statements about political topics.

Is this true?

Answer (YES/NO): YES